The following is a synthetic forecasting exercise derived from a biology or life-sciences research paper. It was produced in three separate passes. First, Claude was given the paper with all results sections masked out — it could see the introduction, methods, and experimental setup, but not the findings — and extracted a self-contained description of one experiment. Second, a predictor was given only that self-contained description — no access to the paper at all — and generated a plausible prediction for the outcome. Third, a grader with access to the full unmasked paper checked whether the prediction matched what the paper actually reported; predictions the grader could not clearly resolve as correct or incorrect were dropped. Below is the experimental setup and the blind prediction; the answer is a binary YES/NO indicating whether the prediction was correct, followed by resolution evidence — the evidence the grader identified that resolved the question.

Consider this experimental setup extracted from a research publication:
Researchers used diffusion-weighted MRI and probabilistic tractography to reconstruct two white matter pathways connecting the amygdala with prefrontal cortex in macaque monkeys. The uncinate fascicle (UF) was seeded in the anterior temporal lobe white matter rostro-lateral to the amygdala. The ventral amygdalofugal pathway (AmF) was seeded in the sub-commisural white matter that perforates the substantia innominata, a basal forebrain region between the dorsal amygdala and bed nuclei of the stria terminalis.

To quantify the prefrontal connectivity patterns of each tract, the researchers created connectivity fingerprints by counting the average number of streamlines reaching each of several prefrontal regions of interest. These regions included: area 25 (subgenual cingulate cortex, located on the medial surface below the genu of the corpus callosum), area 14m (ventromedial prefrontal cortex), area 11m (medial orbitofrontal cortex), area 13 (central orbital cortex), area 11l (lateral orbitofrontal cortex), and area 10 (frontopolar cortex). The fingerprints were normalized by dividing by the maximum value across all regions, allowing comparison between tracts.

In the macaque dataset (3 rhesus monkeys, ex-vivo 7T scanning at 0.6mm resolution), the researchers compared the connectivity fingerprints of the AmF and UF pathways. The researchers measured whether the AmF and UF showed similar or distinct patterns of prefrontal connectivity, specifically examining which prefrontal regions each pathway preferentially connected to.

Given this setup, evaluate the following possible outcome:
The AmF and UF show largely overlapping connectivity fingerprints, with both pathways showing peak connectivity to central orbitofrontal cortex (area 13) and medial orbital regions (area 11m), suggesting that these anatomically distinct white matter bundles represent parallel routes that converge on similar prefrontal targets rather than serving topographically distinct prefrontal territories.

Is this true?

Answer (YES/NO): NO